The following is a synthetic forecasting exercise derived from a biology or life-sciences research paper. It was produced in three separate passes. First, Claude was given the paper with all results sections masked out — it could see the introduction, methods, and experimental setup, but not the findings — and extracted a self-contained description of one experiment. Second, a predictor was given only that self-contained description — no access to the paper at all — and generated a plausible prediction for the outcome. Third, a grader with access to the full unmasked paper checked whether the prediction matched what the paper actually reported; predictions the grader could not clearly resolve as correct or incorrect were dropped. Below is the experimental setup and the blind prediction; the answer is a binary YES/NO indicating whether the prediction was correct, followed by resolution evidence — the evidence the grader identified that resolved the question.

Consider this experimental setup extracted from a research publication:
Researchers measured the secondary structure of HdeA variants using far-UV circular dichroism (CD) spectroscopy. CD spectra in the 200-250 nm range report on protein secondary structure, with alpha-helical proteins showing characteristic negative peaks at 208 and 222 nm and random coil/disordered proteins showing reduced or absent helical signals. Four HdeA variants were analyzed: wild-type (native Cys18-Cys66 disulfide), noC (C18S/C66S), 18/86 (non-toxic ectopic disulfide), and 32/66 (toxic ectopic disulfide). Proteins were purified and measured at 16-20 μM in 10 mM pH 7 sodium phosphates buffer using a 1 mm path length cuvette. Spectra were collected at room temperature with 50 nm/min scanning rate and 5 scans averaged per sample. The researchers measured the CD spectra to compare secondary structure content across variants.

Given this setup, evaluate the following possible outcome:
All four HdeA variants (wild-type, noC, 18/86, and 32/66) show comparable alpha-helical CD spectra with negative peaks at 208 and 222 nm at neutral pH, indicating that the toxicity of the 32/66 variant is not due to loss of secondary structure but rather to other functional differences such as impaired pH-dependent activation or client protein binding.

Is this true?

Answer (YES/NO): NO